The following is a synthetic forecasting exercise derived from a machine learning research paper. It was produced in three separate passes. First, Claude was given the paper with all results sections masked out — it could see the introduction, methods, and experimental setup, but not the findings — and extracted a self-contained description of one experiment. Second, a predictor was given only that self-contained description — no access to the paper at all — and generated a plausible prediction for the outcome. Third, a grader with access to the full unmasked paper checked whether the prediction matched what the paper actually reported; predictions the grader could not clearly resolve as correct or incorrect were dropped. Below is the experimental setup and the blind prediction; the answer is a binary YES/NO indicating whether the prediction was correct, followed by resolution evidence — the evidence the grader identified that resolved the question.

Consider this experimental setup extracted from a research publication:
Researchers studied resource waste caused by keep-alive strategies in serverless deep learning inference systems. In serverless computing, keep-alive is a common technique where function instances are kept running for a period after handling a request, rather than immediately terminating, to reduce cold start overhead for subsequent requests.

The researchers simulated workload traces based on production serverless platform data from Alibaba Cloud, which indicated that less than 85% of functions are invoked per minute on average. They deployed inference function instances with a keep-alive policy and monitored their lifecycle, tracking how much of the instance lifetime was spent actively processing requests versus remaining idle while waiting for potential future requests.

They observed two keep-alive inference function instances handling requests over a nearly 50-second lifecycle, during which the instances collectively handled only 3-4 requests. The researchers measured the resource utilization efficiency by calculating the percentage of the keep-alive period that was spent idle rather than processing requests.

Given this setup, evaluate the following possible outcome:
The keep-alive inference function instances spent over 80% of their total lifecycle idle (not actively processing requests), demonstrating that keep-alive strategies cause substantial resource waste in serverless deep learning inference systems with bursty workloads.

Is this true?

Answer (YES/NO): YES